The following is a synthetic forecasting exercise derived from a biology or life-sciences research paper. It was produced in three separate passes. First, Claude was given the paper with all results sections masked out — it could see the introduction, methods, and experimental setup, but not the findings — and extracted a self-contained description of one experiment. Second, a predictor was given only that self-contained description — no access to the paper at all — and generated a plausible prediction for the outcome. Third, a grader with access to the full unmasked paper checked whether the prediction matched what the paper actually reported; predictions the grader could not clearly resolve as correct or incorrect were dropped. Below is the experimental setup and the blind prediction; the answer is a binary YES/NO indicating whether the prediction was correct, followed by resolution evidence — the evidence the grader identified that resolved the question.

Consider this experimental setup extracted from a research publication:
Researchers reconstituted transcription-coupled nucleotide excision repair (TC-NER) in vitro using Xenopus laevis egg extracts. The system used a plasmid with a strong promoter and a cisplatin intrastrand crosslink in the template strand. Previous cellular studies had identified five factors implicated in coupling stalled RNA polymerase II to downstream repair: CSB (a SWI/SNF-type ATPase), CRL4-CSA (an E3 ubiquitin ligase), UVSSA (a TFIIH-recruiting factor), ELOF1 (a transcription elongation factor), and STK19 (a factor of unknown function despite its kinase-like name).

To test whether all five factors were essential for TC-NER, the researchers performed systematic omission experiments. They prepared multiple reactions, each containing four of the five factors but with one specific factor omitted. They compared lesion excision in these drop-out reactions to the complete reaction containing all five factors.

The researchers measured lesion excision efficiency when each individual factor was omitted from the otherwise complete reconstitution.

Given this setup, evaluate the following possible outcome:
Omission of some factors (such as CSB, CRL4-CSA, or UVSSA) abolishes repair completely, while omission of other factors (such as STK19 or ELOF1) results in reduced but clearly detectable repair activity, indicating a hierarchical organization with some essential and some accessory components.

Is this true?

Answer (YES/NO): NO